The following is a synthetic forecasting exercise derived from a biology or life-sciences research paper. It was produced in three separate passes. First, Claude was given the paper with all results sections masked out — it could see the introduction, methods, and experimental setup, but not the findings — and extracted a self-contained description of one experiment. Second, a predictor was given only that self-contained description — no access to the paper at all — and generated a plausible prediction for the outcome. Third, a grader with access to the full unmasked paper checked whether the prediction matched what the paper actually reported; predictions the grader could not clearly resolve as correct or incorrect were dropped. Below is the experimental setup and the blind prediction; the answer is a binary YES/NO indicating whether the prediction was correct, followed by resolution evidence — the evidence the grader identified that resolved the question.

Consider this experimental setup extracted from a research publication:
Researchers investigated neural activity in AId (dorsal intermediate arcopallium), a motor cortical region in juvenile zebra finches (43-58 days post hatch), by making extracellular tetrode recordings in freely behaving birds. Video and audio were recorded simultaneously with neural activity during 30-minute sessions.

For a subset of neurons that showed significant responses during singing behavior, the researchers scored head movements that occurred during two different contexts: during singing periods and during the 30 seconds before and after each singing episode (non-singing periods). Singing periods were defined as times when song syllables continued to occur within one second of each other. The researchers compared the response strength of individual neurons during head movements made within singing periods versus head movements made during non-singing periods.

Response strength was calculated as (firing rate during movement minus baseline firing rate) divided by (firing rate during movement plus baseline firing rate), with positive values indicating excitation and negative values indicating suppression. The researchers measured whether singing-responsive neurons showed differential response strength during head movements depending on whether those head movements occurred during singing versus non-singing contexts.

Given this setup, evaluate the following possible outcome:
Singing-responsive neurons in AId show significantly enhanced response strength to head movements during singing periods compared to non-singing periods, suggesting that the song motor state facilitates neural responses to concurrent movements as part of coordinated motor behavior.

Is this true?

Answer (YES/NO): NO